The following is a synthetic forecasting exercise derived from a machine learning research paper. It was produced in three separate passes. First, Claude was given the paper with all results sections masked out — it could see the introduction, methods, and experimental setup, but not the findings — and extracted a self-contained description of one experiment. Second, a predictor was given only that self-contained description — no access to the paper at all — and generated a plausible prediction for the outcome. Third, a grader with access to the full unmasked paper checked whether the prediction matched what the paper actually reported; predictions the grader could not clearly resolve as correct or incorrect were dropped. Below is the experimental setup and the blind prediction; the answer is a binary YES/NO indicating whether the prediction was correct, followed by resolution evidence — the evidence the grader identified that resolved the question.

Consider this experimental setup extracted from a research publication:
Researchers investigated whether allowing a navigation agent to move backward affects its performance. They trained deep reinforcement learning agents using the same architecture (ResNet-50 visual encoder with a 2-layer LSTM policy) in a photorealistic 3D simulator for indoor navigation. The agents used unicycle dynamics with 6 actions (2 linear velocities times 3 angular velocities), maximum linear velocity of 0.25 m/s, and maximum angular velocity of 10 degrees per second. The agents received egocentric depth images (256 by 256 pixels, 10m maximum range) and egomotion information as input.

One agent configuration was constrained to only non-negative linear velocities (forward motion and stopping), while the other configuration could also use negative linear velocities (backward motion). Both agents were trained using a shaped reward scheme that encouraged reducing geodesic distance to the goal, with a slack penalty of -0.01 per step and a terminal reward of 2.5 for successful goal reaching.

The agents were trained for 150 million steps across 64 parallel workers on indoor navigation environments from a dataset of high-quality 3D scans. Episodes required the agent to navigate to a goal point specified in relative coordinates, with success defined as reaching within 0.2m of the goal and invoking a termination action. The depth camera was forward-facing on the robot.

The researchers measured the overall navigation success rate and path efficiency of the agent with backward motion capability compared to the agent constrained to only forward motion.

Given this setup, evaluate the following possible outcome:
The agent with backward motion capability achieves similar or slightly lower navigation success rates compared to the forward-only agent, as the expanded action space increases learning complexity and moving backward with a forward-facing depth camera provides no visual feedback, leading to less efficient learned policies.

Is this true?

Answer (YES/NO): NO